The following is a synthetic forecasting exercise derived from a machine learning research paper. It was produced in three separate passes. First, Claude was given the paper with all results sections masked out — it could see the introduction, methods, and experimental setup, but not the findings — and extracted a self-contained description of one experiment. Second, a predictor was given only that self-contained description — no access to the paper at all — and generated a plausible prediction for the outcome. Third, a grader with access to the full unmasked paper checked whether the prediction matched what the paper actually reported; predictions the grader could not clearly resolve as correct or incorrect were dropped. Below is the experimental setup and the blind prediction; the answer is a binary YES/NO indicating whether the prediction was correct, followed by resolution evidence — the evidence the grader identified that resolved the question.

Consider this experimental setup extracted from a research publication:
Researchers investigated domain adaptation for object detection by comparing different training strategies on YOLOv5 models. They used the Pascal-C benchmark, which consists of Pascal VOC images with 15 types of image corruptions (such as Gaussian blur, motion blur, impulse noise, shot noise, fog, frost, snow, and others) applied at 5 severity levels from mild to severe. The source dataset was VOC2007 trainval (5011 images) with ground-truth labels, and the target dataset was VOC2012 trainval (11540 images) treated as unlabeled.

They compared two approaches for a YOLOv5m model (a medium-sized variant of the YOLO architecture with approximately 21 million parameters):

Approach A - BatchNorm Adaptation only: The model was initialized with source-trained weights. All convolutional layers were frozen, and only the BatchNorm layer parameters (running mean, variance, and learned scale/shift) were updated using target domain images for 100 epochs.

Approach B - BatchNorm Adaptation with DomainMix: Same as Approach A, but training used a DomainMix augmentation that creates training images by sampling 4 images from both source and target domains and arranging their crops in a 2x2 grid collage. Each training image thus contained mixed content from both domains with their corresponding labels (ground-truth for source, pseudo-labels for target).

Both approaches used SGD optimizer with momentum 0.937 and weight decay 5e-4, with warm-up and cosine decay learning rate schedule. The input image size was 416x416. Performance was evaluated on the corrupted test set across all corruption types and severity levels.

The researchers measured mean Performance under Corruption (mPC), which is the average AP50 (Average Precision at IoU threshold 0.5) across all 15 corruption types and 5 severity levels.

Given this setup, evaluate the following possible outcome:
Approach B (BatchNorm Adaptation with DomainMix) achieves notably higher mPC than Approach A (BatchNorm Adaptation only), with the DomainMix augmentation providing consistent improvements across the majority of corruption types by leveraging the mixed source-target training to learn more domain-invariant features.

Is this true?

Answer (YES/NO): NO